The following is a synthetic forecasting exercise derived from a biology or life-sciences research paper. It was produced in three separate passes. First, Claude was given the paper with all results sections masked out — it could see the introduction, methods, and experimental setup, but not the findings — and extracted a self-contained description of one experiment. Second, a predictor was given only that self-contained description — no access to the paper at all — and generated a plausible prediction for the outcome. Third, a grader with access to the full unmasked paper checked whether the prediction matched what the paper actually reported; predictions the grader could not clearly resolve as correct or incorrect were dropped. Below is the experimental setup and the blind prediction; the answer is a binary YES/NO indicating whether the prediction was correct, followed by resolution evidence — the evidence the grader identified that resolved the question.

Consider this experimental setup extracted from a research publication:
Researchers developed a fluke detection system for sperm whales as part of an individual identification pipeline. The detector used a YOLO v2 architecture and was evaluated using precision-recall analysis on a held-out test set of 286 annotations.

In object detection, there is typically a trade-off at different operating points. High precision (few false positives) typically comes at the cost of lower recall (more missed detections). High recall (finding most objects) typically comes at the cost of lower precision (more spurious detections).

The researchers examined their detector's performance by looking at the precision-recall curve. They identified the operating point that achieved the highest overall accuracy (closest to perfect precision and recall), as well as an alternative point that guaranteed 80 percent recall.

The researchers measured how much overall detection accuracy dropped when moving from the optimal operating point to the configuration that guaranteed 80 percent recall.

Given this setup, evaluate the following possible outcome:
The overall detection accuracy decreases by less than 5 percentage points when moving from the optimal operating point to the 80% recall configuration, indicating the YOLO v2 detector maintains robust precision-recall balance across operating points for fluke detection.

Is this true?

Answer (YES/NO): YES